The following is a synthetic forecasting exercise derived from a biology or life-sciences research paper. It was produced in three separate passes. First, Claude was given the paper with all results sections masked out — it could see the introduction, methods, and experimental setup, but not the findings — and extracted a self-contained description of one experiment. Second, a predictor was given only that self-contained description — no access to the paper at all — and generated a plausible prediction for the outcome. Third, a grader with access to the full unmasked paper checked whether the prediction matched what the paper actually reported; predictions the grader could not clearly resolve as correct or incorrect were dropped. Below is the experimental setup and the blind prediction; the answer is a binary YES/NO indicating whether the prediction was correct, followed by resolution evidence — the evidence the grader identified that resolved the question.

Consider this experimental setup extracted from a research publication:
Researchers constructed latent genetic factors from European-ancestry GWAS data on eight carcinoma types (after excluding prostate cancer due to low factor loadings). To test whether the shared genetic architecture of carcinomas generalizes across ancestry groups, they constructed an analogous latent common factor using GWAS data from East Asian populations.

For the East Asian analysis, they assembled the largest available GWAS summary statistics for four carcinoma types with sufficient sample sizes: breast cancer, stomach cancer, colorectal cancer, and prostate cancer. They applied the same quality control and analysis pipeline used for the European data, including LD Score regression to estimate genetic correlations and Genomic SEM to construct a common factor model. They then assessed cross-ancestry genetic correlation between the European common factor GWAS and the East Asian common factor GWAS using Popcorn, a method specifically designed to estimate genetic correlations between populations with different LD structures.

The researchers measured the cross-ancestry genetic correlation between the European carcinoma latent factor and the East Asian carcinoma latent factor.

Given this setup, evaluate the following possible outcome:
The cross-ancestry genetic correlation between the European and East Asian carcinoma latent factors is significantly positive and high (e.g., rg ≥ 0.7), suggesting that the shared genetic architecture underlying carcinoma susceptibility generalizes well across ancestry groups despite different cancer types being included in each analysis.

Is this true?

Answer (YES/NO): YES